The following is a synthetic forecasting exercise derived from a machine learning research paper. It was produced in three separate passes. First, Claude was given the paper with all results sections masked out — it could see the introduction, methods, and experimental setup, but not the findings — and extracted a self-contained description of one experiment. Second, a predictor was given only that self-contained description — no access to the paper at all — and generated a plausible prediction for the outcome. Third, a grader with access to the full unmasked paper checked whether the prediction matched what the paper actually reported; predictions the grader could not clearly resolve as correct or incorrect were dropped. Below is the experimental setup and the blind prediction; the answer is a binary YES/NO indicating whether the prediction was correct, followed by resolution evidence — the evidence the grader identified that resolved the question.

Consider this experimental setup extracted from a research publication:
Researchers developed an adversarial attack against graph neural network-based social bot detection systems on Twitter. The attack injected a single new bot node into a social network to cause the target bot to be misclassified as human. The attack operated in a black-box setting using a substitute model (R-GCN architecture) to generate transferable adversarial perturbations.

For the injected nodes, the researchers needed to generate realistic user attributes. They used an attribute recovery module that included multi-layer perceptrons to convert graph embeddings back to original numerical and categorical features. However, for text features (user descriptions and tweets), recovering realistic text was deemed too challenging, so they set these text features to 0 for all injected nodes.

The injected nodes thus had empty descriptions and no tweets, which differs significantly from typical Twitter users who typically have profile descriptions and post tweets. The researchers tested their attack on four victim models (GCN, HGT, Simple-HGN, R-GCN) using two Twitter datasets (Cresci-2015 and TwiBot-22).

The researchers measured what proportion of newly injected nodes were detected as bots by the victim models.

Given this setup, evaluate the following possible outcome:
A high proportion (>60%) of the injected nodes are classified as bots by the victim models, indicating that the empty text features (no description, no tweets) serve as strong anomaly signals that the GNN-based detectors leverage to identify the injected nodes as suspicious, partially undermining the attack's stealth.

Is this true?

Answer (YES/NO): NO